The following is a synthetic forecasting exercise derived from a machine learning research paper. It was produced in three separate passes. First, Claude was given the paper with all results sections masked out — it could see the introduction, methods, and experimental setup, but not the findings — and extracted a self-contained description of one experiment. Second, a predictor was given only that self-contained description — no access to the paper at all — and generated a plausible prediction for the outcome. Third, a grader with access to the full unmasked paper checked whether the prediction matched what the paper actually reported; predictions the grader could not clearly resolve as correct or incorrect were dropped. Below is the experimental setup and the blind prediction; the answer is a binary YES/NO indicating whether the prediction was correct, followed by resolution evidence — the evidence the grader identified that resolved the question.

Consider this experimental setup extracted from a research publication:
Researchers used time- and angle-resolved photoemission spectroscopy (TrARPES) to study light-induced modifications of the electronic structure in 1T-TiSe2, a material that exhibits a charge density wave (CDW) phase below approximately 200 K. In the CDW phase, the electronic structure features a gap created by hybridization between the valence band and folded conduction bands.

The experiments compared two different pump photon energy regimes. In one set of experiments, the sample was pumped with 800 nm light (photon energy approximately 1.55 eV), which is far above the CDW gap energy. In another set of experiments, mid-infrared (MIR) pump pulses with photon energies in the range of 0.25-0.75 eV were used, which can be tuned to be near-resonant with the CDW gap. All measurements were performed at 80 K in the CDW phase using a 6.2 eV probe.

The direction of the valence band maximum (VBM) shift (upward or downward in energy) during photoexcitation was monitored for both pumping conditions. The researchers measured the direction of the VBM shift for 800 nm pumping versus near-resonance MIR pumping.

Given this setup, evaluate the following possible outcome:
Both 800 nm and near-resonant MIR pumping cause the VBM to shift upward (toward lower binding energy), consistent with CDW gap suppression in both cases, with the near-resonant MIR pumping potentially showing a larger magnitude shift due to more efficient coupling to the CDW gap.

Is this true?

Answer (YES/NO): NO